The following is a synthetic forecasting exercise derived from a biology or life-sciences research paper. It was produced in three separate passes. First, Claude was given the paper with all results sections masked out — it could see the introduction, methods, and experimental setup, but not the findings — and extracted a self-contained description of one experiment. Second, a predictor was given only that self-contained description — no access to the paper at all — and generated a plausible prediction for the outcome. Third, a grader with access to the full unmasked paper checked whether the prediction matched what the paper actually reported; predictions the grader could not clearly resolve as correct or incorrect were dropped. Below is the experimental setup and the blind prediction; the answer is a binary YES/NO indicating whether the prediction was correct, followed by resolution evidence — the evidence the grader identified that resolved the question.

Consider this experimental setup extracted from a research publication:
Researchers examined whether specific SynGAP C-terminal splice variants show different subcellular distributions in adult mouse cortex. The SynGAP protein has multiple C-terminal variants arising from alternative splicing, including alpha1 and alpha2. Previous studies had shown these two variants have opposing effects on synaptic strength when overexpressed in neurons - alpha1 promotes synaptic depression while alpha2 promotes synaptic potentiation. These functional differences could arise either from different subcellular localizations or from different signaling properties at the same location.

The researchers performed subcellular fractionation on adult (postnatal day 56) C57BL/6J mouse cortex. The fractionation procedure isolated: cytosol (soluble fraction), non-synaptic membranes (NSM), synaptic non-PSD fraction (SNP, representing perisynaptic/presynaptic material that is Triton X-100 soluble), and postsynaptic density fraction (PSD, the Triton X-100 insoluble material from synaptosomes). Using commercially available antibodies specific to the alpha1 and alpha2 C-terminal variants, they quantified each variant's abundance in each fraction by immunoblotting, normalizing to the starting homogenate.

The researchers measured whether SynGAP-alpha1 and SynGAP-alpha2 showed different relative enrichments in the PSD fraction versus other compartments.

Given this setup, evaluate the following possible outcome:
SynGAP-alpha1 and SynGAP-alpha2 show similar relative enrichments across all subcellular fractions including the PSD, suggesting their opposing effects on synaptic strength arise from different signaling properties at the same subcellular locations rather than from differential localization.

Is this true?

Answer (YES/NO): NO